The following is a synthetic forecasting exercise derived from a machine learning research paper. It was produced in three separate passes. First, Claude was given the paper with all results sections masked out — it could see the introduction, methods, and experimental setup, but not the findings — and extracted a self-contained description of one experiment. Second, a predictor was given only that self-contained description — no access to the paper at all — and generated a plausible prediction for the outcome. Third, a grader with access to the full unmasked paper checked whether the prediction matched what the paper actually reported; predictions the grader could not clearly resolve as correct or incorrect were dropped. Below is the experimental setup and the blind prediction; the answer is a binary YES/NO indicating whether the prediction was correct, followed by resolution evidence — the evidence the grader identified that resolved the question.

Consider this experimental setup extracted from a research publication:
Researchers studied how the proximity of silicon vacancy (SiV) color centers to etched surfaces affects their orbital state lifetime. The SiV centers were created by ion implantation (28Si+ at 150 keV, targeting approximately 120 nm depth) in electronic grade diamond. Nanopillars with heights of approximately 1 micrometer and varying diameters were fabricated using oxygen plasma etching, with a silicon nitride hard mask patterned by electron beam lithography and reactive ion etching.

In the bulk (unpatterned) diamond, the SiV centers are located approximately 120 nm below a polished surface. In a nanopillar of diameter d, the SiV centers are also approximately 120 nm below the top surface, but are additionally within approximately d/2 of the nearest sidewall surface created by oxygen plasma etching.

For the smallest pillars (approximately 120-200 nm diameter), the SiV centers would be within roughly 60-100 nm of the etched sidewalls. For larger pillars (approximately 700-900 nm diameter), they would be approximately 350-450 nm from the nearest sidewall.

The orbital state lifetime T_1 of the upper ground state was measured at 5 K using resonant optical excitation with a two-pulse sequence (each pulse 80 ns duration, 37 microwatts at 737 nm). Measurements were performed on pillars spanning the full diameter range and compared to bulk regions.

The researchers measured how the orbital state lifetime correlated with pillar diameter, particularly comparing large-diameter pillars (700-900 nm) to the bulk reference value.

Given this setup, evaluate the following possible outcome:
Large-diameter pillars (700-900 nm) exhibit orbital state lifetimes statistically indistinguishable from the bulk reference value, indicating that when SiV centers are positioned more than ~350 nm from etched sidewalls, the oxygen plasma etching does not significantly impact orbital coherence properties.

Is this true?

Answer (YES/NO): YES